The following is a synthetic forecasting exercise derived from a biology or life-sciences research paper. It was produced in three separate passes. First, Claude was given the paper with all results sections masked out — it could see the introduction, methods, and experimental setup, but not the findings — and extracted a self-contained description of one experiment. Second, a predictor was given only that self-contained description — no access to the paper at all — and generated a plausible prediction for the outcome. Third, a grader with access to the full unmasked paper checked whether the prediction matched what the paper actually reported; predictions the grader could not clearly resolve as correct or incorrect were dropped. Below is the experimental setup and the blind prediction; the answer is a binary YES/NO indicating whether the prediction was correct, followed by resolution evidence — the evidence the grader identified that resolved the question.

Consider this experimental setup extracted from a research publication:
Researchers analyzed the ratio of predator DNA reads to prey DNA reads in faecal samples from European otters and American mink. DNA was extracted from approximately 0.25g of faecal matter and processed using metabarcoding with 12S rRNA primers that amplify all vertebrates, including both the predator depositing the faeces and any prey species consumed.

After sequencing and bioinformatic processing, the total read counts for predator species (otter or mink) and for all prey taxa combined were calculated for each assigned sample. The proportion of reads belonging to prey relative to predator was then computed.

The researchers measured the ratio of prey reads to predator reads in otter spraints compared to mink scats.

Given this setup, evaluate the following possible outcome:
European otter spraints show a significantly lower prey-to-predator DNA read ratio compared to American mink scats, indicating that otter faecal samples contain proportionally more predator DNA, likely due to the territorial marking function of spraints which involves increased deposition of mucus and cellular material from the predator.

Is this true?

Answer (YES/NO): NO